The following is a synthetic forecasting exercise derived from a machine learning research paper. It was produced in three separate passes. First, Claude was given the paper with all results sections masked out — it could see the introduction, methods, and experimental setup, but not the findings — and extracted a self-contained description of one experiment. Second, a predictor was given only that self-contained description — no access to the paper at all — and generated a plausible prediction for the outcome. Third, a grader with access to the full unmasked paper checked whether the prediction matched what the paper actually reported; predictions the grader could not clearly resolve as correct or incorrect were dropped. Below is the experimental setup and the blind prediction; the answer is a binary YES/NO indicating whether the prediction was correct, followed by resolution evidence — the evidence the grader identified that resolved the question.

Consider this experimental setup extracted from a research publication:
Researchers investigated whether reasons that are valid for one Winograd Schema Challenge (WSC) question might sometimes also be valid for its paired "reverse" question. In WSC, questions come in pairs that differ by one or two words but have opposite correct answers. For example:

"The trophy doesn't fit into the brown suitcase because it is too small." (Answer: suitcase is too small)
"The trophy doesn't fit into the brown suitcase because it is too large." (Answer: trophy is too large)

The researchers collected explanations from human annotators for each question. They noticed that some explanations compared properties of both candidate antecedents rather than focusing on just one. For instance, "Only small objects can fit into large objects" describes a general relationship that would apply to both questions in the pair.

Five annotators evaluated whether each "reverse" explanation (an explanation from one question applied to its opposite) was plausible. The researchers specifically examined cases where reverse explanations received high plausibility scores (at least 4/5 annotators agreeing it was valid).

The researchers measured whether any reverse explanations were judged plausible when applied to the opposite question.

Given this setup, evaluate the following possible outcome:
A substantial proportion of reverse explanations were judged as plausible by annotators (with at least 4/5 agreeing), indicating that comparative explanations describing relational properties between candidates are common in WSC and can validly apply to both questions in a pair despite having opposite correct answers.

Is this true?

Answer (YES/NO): NO